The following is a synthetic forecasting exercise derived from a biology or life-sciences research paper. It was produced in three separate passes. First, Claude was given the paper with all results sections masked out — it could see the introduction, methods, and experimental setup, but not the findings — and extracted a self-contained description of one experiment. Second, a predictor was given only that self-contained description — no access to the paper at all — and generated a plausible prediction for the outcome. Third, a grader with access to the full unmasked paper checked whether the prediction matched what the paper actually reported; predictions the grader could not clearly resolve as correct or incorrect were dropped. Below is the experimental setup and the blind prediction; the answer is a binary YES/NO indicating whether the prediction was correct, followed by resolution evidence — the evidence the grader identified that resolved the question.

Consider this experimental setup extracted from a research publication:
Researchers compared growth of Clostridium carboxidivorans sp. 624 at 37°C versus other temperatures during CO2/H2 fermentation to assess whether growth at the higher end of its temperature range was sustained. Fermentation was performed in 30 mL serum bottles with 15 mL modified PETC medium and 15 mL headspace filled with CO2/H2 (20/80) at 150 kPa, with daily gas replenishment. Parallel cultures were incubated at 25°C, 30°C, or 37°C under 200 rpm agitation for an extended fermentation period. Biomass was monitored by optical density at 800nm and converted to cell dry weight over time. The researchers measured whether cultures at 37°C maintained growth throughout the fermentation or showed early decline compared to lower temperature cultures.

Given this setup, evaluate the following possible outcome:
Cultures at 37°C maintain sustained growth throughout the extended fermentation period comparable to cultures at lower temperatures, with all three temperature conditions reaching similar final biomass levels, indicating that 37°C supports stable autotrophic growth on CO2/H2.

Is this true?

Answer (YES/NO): NO